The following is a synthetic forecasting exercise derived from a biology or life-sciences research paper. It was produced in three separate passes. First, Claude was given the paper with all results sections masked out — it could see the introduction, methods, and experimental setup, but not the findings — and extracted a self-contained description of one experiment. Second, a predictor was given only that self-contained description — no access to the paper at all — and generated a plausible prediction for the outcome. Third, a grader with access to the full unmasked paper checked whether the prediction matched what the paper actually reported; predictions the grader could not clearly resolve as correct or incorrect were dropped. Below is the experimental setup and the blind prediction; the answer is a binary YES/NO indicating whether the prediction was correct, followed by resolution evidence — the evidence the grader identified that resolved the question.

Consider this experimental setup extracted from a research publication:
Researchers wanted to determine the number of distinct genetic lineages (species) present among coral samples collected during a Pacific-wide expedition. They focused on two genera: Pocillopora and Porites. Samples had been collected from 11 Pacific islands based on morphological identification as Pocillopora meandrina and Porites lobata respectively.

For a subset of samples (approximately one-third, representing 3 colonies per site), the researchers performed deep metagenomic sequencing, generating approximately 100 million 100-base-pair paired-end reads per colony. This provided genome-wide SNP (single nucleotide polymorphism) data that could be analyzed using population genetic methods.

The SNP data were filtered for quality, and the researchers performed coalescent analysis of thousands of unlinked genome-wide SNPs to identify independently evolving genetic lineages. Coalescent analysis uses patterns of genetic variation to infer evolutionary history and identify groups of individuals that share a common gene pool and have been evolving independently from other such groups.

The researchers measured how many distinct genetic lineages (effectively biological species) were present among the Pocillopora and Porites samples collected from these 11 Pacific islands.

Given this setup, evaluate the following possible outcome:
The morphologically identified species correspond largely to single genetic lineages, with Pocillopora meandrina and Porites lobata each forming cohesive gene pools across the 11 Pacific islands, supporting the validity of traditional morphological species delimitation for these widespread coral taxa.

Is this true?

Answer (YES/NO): NO